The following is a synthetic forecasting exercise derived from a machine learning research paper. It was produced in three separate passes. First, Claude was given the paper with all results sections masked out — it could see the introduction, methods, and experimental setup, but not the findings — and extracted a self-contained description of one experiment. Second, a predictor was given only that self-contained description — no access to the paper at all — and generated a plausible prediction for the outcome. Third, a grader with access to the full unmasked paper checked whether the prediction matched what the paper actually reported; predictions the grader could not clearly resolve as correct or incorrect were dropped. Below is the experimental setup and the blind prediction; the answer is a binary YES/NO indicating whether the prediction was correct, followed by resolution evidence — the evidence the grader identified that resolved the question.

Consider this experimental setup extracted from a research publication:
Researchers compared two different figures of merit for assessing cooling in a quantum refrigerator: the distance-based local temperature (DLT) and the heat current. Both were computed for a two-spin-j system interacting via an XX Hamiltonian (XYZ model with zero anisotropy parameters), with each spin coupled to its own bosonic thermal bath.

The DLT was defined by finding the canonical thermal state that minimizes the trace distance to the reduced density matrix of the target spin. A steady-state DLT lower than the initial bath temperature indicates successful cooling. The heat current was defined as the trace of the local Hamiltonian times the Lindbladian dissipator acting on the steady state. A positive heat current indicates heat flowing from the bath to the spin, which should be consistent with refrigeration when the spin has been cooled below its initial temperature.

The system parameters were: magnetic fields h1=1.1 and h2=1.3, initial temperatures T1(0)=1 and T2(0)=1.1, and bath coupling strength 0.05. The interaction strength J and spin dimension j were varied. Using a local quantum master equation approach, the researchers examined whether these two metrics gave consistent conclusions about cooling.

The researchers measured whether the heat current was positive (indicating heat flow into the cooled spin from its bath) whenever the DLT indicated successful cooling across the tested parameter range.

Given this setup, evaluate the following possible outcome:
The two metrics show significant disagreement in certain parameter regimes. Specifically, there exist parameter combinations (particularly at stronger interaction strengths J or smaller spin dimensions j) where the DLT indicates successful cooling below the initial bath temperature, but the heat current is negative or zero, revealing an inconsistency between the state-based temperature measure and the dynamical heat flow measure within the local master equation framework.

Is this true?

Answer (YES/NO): NO